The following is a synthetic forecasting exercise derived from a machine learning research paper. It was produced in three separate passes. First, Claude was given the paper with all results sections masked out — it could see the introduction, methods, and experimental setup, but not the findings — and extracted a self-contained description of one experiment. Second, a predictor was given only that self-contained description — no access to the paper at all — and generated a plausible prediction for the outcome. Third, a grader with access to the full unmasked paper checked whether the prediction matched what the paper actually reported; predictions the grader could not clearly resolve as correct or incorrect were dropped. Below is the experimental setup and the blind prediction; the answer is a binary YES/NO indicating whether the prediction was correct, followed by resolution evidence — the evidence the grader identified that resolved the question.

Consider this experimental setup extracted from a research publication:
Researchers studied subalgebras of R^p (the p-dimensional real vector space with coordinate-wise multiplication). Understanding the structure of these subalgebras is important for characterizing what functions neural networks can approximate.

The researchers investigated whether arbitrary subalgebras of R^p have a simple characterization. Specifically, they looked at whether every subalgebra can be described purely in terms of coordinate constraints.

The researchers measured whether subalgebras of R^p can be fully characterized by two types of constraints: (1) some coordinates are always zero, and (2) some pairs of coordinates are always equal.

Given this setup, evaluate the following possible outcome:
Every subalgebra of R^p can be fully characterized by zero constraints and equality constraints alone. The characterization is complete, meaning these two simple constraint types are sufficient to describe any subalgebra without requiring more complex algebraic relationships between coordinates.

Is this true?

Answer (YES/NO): YES